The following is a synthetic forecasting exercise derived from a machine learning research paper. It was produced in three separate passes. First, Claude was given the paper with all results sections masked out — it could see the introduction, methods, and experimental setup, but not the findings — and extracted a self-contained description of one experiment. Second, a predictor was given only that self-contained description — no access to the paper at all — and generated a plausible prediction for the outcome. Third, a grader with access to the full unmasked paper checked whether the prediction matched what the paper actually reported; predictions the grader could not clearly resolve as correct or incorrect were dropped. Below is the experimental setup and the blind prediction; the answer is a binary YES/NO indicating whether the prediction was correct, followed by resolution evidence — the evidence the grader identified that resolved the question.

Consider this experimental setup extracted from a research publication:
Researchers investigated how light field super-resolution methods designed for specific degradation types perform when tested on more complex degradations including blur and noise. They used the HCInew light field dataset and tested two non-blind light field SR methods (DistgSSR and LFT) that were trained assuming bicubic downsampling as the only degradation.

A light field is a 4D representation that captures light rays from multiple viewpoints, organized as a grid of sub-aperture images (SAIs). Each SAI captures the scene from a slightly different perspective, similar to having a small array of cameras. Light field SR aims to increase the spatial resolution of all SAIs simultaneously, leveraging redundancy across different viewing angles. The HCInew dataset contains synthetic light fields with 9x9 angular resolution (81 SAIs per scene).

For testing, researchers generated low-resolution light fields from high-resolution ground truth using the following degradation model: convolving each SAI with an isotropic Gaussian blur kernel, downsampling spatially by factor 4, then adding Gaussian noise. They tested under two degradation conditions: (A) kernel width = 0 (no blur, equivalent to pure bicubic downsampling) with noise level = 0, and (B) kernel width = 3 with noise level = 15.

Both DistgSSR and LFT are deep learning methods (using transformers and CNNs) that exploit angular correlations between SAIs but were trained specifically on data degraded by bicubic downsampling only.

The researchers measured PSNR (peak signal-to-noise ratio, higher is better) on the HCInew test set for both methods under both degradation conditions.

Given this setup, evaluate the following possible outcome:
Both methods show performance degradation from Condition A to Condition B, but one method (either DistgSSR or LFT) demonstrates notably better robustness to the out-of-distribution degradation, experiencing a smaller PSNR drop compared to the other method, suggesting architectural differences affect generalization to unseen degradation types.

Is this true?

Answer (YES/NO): NO